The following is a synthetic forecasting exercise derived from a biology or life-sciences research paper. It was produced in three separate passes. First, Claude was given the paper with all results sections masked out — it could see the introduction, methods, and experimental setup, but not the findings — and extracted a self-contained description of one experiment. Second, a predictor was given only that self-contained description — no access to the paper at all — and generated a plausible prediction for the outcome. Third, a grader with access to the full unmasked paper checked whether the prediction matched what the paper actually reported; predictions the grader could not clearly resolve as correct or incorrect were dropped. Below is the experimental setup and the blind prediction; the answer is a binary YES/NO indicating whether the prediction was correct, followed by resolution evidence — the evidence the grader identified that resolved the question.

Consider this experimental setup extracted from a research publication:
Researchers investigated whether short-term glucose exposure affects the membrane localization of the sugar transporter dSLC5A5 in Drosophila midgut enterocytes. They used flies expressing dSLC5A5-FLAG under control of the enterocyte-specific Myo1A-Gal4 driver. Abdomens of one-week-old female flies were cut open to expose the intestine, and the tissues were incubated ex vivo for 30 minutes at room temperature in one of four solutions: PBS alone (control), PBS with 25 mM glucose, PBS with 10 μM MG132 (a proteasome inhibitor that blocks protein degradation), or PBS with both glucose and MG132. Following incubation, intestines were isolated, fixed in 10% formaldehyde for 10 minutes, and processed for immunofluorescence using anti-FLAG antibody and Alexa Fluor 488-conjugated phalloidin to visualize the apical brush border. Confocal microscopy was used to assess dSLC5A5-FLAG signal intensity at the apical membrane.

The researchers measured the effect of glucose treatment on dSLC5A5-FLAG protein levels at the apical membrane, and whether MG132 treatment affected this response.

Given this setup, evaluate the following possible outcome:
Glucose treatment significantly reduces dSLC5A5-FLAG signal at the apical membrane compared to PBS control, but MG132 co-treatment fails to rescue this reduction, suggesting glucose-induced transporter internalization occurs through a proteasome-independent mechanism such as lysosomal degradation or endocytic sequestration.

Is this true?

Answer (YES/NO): NO